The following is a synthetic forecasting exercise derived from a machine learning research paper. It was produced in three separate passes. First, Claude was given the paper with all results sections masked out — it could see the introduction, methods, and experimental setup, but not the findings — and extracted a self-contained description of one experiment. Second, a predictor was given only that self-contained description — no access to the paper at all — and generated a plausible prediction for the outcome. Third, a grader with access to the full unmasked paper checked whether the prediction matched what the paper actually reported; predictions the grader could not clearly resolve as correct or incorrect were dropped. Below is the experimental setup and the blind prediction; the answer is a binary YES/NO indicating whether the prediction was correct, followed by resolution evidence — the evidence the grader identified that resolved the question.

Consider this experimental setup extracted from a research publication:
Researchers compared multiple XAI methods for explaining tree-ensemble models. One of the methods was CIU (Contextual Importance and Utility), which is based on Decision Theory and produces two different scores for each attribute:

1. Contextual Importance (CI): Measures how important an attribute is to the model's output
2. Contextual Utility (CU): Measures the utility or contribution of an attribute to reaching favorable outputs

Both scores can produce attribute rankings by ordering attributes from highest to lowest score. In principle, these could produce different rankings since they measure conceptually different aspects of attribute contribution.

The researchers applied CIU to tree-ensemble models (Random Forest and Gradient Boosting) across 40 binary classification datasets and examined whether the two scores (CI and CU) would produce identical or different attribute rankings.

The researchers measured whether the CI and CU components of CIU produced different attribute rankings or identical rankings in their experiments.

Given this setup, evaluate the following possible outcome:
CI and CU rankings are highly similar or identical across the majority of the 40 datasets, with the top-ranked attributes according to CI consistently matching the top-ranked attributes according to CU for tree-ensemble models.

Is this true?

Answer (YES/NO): YES